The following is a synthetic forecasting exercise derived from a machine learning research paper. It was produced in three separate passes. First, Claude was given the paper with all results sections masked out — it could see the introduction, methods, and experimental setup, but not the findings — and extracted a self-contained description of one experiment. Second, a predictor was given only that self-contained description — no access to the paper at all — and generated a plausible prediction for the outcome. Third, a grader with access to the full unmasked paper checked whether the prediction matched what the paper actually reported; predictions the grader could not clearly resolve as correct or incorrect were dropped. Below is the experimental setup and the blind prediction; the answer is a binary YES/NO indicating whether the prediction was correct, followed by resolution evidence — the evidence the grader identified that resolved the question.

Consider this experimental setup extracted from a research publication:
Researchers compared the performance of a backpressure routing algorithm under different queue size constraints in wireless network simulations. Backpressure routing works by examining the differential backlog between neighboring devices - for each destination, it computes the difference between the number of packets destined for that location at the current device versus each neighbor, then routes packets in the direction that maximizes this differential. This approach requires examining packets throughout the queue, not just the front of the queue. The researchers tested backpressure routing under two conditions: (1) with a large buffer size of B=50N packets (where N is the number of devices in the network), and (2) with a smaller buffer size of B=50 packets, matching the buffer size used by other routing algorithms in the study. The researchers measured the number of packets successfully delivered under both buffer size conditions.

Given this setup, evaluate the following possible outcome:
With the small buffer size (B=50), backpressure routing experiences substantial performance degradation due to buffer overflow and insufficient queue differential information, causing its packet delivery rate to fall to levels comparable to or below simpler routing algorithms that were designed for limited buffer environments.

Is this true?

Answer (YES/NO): YES